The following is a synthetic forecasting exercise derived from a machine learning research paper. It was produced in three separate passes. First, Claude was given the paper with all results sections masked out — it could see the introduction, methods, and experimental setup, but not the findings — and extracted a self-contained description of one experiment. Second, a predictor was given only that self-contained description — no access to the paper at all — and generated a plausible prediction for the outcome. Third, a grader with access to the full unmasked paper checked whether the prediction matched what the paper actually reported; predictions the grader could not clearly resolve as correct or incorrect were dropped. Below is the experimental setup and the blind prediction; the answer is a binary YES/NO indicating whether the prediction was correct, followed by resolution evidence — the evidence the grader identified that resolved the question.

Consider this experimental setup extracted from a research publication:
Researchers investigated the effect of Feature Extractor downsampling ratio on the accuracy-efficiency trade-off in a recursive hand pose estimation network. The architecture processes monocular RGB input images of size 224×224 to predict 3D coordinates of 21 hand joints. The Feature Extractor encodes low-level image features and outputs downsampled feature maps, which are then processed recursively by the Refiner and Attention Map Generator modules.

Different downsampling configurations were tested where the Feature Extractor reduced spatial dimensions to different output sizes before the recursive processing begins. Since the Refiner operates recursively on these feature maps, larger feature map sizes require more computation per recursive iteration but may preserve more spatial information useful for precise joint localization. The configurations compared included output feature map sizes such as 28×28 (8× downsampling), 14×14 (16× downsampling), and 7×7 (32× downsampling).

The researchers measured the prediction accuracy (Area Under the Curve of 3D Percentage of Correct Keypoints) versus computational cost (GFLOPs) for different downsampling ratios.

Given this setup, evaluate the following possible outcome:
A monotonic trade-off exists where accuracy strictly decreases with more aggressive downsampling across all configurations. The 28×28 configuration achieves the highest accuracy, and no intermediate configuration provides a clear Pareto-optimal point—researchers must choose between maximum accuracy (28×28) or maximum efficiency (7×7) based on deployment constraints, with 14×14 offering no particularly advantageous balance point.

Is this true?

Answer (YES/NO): NO